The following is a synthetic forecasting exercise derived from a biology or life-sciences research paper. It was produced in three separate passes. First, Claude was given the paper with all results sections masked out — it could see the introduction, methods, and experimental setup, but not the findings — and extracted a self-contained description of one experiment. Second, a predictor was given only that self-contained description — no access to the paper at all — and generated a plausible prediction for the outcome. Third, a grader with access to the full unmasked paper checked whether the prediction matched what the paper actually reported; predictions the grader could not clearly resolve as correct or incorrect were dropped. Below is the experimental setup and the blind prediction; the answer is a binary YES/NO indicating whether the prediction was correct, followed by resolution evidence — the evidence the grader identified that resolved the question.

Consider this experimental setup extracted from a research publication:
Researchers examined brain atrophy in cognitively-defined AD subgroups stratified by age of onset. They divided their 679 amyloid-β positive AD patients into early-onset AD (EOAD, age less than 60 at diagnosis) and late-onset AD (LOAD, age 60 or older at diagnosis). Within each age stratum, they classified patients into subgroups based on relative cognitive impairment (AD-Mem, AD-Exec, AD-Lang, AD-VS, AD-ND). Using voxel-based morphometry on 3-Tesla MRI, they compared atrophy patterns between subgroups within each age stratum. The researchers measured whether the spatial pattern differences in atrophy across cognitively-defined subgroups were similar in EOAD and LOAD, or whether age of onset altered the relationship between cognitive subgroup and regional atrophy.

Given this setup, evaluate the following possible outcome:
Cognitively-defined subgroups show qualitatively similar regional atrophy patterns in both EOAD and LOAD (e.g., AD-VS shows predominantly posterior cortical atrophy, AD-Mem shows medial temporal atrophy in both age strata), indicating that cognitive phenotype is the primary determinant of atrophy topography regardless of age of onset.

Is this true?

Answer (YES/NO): YES